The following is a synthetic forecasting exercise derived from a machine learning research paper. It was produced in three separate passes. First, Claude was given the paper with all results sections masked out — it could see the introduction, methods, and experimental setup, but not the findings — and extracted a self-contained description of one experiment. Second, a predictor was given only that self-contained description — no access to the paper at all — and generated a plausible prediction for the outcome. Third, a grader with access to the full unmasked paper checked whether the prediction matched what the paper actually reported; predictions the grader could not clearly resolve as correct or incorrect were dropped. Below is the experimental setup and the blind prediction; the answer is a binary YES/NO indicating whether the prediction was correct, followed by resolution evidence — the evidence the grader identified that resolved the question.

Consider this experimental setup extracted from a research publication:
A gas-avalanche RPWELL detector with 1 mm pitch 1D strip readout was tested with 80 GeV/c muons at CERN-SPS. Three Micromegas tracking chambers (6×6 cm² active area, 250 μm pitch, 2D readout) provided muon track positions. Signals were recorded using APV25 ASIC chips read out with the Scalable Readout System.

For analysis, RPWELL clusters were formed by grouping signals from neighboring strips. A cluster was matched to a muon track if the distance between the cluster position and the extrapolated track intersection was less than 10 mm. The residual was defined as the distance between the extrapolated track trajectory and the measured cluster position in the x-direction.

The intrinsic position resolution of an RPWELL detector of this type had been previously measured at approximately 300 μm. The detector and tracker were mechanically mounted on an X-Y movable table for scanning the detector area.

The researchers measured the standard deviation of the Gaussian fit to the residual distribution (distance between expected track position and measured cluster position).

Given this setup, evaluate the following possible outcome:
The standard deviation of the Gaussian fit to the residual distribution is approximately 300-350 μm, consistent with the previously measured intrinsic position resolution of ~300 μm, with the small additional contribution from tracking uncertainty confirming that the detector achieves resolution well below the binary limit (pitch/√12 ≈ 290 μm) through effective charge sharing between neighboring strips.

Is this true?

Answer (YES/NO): NO